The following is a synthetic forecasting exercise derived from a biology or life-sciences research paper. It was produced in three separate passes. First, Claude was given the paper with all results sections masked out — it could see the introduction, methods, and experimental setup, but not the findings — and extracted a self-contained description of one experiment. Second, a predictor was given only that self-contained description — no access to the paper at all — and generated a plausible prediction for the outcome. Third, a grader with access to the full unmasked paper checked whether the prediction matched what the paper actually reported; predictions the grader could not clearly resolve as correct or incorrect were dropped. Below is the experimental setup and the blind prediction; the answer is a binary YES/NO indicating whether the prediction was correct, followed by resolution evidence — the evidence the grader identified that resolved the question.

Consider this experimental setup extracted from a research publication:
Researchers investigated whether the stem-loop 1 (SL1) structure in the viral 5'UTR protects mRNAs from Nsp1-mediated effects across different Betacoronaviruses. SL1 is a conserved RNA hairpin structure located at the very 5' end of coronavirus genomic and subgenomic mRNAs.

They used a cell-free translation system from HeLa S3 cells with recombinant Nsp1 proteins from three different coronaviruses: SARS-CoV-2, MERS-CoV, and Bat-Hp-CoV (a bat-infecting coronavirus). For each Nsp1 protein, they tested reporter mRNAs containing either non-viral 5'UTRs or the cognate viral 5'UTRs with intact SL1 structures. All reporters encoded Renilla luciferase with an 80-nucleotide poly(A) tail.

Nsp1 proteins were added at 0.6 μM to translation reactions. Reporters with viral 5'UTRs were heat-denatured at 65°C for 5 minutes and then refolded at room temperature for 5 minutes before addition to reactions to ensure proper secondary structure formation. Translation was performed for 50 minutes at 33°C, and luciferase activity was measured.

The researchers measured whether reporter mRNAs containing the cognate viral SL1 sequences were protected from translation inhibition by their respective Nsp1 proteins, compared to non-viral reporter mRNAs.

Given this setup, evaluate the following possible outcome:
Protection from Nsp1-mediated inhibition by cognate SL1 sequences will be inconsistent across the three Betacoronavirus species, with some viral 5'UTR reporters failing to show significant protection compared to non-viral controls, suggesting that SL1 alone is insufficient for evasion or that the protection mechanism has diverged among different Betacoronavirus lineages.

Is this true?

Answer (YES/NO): NO